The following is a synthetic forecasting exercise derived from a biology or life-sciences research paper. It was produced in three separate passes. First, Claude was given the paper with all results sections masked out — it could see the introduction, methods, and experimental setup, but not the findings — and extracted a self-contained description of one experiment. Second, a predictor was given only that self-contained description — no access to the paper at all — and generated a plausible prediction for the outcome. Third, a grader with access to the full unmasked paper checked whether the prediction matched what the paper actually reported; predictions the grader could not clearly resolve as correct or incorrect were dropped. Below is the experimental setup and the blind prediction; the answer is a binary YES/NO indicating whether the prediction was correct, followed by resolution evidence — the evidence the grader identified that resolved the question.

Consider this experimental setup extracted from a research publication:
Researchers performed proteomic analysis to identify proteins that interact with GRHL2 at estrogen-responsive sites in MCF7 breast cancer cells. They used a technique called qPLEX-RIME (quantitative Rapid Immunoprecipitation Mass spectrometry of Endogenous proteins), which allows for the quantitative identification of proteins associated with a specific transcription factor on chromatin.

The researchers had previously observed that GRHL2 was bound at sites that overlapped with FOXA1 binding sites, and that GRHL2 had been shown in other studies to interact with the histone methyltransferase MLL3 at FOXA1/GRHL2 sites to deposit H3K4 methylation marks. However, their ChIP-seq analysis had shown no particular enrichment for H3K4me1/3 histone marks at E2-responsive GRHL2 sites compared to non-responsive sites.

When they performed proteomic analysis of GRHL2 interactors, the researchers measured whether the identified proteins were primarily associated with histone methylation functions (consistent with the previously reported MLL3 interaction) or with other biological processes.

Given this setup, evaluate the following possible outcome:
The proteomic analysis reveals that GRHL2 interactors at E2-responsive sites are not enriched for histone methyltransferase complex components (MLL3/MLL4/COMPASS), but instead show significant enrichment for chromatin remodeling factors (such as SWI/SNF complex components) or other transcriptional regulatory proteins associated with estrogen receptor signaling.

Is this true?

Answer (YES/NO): YES